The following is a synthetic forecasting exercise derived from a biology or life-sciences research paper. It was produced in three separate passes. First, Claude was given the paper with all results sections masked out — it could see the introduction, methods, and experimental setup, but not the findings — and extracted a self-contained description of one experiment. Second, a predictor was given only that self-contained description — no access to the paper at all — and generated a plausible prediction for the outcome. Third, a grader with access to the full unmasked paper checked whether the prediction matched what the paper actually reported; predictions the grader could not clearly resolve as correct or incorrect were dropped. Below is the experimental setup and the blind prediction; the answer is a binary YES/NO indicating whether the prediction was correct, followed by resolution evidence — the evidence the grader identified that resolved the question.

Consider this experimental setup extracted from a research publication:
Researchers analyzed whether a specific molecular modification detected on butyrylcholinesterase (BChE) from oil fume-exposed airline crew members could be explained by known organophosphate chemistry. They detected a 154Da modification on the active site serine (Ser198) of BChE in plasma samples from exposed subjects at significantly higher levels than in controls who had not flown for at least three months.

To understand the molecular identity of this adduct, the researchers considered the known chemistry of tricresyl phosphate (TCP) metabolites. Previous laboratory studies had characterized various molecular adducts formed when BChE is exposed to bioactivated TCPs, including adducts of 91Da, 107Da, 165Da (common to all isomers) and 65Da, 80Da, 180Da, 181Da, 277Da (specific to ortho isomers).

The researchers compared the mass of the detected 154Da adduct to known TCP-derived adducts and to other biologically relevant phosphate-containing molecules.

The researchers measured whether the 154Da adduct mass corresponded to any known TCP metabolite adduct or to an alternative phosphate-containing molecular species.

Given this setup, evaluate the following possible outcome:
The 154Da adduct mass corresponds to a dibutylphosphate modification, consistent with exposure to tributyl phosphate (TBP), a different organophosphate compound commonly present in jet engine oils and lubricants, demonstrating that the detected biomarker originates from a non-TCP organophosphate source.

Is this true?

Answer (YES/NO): NO